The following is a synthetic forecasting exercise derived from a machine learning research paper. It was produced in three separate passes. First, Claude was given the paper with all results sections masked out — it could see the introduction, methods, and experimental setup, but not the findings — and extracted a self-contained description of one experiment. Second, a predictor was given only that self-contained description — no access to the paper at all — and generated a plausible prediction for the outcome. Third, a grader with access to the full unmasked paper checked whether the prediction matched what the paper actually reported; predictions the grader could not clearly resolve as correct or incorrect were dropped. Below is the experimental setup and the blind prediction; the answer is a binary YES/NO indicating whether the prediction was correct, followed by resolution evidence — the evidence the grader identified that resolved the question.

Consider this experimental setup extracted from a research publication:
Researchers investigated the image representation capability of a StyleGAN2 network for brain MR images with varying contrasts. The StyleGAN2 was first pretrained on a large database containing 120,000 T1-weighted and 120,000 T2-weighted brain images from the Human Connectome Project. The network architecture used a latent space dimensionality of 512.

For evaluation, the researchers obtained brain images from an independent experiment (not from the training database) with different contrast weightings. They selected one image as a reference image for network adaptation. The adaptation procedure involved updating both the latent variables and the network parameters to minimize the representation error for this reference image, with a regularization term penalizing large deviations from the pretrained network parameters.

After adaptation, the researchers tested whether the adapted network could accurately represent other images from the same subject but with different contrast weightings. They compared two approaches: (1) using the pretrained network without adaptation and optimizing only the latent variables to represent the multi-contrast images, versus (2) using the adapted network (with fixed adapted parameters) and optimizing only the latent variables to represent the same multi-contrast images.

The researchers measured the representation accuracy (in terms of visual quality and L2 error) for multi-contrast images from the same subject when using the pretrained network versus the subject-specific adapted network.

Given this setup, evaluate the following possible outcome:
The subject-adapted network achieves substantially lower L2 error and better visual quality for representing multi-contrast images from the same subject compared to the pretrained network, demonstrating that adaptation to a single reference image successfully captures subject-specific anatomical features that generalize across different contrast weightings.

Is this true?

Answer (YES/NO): YES